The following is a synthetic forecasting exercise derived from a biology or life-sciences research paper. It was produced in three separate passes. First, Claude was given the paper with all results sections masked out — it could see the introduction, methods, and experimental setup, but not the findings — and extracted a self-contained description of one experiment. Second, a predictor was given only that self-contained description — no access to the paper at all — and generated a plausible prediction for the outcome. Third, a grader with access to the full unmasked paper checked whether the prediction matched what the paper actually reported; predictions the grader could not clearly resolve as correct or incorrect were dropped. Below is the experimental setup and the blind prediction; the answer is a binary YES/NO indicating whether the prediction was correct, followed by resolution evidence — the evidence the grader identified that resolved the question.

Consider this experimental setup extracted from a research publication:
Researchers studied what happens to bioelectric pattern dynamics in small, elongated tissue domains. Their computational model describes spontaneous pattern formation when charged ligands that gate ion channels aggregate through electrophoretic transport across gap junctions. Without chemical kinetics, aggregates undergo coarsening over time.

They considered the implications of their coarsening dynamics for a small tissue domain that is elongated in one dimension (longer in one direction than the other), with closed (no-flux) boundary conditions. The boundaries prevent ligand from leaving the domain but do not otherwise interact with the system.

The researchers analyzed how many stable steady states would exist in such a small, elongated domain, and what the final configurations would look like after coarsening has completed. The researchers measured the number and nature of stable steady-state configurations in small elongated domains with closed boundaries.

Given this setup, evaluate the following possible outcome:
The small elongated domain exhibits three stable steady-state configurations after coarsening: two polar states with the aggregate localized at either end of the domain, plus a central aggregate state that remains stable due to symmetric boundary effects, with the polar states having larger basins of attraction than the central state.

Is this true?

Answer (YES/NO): NO